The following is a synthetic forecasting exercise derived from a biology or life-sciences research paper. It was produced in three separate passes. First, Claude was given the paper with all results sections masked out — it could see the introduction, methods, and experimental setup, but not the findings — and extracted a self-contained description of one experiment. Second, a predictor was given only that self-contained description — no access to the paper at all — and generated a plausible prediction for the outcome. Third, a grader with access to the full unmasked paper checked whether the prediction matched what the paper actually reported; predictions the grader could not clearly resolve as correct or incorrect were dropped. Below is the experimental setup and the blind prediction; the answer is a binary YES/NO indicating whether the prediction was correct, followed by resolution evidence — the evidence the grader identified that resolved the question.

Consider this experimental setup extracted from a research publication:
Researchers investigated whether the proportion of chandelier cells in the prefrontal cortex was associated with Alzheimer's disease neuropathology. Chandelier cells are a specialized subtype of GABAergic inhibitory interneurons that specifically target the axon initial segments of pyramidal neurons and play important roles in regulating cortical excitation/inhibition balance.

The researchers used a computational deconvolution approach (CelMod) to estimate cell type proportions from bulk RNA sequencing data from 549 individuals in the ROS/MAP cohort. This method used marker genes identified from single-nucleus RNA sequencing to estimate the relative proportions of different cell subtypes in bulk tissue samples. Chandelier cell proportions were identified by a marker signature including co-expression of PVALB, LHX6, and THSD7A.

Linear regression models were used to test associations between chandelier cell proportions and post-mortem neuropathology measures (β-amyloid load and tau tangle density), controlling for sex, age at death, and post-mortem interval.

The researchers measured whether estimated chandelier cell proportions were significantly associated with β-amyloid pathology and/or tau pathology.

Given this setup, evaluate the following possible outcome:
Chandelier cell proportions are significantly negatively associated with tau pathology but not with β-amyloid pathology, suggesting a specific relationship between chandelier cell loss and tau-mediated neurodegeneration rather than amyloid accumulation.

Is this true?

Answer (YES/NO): NO